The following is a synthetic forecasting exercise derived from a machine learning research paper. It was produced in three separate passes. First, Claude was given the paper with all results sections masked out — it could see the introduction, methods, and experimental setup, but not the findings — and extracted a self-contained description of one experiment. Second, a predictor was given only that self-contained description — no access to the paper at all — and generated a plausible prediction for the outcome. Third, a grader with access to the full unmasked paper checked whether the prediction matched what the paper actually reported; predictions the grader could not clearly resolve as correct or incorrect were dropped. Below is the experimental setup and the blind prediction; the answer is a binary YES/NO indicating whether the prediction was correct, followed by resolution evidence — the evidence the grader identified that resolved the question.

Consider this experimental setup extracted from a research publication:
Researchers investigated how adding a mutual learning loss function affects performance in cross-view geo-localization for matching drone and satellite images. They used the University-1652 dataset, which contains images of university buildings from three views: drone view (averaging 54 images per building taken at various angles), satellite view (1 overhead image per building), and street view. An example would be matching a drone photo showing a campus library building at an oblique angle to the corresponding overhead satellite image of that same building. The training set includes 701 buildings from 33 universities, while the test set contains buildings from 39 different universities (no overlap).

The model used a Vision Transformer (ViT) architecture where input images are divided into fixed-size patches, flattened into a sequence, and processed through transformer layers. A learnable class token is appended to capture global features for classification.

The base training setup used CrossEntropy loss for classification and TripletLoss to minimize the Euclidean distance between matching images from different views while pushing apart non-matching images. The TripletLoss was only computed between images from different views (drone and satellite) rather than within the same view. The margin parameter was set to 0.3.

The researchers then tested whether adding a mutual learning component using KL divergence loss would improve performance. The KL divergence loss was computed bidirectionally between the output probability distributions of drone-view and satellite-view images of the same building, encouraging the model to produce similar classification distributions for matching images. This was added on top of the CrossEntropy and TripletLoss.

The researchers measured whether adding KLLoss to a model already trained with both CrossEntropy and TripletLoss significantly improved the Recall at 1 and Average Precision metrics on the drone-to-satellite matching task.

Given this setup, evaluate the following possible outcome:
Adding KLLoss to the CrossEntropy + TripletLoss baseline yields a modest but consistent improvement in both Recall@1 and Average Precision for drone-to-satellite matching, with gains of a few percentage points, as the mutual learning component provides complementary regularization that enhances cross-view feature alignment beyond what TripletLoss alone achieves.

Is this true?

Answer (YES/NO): NO